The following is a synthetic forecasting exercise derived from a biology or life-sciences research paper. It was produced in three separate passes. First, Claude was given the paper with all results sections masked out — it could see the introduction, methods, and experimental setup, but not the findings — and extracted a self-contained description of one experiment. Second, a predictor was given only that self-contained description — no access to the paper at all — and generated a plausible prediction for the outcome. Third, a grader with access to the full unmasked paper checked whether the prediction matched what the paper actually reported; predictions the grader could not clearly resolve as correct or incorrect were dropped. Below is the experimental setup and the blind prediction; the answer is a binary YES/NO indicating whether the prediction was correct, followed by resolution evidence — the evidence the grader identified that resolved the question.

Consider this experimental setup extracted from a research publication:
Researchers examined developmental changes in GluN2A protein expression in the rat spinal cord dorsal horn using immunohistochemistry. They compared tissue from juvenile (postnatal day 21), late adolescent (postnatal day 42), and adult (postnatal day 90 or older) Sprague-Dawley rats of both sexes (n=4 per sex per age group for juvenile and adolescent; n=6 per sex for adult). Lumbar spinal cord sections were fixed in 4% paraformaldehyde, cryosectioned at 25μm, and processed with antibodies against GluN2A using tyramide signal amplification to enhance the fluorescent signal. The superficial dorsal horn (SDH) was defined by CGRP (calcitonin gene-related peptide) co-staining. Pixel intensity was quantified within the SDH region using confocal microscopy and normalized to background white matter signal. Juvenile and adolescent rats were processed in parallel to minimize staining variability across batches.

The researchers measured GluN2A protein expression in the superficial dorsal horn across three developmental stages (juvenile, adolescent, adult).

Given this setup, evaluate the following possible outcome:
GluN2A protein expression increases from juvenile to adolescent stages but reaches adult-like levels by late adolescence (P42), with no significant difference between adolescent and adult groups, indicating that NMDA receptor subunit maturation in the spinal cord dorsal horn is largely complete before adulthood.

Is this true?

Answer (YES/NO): YES